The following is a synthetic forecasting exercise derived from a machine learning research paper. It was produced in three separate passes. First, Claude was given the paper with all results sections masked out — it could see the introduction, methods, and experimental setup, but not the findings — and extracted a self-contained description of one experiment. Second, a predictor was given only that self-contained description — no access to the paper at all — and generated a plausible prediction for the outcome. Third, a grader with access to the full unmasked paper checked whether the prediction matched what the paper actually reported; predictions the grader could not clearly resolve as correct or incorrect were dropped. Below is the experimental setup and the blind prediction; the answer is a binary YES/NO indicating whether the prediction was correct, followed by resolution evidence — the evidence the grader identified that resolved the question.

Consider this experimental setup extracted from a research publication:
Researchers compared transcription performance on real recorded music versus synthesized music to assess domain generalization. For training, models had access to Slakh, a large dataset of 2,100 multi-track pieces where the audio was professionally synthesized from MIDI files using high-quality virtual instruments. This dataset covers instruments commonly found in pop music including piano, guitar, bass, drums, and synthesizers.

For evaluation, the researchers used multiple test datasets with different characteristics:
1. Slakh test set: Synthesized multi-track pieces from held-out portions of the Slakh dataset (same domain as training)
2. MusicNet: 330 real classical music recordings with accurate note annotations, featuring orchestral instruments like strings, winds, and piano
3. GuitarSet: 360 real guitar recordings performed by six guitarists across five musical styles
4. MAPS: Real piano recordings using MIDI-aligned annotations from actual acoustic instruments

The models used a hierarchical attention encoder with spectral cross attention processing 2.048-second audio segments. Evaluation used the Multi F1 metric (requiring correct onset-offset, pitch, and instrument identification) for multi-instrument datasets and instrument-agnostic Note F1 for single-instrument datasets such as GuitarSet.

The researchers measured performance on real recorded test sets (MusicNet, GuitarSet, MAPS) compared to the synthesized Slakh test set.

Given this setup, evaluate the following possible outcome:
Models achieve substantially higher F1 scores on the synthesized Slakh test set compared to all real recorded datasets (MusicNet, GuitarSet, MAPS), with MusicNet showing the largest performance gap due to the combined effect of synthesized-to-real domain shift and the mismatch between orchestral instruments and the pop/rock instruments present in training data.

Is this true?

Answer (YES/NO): NO